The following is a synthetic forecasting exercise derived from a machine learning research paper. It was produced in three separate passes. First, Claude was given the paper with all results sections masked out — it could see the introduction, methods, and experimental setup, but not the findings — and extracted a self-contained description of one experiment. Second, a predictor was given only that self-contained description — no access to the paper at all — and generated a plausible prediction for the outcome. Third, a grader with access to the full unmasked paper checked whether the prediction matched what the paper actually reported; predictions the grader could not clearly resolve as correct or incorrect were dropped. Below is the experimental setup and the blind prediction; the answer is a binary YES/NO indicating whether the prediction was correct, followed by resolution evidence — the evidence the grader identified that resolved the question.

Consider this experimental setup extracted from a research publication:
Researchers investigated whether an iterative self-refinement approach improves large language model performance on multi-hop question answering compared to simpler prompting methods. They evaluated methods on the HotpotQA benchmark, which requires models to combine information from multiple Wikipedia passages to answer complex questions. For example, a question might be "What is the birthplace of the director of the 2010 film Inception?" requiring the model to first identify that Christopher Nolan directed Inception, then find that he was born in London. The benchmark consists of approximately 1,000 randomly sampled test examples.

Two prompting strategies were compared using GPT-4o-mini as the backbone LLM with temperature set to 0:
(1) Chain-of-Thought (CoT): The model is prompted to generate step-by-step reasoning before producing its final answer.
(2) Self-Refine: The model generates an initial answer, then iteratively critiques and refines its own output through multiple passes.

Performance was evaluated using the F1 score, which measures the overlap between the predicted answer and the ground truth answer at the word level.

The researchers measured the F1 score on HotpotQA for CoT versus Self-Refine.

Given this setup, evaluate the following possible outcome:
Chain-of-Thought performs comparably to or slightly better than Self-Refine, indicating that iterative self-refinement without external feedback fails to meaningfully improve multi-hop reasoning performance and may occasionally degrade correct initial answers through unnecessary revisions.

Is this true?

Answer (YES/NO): NO